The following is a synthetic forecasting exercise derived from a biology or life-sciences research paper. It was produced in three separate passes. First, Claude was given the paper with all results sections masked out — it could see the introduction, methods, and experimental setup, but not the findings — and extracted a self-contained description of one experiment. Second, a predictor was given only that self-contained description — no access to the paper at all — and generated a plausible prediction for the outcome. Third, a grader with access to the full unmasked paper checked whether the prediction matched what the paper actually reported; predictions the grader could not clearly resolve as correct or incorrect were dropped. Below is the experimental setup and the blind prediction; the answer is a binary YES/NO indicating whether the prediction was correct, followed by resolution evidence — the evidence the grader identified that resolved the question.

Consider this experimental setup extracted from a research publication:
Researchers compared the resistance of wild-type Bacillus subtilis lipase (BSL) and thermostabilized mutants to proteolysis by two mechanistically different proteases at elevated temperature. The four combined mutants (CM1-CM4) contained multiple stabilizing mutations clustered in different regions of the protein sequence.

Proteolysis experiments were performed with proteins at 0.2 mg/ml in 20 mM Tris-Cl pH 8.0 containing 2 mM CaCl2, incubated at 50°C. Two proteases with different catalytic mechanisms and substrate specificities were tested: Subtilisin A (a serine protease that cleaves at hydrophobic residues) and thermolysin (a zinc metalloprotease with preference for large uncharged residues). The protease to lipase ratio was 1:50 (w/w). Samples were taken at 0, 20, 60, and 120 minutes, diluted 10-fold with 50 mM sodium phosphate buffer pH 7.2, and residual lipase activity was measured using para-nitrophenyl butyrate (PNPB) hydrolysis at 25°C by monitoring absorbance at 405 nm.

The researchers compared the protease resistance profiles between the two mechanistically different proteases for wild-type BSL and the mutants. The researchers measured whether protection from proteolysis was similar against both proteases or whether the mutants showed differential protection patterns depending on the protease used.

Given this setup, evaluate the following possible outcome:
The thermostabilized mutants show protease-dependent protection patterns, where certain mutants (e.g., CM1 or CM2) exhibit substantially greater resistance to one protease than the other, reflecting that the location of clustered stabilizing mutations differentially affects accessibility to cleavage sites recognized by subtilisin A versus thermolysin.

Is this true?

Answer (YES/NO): NO